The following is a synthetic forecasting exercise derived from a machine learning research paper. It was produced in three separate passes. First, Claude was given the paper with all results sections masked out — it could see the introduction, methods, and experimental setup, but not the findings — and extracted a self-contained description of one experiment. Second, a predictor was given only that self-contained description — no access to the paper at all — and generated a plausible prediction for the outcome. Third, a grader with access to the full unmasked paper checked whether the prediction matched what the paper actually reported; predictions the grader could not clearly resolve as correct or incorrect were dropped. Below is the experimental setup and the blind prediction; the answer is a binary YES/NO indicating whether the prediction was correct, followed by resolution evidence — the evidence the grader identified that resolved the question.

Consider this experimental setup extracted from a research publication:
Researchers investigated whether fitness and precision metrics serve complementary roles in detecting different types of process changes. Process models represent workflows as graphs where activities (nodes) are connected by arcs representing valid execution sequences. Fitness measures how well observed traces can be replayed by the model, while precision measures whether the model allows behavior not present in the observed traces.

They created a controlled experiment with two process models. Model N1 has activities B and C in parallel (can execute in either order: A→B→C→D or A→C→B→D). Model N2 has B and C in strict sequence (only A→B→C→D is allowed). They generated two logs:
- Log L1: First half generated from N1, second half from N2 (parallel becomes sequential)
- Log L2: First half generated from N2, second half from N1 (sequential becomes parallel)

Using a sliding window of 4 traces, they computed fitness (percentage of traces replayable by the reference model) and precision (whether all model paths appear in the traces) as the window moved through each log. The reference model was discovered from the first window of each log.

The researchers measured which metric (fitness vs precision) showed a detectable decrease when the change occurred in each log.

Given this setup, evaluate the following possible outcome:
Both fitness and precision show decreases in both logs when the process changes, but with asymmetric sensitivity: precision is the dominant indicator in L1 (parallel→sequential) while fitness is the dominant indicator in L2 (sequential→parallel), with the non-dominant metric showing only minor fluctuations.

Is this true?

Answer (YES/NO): NO